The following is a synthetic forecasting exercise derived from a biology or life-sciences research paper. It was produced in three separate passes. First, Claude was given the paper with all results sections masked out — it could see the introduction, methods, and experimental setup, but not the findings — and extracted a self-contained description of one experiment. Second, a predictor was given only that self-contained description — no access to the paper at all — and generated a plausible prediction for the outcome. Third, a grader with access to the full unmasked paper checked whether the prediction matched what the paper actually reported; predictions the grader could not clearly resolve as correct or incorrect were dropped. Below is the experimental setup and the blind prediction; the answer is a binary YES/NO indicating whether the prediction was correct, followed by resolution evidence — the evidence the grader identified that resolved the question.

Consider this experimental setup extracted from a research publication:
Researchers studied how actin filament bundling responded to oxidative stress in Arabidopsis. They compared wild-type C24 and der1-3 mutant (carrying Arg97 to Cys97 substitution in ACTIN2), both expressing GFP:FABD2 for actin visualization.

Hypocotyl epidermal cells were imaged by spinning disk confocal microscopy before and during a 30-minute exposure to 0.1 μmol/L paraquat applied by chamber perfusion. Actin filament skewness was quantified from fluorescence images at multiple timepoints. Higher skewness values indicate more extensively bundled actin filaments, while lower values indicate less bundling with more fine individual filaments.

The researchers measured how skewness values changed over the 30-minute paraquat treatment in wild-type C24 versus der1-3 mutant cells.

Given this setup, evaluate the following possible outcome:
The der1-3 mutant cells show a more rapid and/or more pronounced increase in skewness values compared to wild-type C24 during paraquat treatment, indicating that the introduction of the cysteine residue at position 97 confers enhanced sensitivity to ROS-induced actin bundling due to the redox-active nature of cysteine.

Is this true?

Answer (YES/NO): NO